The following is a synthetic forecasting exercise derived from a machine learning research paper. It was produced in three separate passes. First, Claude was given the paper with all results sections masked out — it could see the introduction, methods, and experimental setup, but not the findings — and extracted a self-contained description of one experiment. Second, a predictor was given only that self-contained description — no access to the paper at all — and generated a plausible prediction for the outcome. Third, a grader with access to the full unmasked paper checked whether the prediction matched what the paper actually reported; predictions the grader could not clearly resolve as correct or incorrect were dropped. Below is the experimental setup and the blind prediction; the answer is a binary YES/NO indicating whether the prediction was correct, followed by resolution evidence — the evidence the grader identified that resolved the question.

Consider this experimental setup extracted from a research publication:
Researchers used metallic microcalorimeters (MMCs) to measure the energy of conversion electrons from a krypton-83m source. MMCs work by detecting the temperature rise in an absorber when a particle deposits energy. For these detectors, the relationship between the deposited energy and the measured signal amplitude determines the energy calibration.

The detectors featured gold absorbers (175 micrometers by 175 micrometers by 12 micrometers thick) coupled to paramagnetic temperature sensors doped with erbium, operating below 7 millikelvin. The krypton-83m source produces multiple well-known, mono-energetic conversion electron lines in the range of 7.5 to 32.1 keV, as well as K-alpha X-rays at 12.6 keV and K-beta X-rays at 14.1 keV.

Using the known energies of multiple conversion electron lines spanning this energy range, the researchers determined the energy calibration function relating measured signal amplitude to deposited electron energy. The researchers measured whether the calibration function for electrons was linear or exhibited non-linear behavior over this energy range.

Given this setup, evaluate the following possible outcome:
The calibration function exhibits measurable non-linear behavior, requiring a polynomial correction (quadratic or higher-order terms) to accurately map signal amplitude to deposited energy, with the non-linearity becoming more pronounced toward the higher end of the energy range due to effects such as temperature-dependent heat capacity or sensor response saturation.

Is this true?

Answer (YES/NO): YES